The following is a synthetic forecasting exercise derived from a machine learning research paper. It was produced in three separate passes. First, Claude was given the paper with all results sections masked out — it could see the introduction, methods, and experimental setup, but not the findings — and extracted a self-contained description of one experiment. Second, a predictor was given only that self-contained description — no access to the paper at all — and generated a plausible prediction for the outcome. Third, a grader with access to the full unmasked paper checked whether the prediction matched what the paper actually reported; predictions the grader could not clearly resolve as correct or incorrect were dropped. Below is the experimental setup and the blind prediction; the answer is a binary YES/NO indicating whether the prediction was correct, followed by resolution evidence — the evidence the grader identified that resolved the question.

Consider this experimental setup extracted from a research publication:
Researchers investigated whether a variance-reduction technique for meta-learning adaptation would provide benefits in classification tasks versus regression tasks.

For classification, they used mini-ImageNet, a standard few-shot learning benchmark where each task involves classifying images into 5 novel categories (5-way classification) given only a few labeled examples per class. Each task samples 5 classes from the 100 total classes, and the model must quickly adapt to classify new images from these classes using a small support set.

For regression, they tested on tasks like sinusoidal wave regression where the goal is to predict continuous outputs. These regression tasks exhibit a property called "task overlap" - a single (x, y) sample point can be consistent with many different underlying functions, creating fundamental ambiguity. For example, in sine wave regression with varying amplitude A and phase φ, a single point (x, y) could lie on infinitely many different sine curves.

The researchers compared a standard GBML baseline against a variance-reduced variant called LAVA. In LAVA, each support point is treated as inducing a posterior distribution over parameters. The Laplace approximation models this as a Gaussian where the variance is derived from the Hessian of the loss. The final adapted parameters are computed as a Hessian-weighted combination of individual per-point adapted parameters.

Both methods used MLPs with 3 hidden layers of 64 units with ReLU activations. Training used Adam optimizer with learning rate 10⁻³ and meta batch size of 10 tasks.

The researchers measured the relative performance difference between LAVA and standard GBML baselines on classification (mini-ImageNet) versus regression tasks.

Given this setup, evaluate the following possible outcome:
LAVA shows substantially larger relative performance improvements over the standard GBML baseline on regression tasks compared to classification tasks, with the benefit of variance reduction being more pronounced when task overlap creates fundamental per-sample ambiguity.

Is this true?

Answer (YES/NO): YES